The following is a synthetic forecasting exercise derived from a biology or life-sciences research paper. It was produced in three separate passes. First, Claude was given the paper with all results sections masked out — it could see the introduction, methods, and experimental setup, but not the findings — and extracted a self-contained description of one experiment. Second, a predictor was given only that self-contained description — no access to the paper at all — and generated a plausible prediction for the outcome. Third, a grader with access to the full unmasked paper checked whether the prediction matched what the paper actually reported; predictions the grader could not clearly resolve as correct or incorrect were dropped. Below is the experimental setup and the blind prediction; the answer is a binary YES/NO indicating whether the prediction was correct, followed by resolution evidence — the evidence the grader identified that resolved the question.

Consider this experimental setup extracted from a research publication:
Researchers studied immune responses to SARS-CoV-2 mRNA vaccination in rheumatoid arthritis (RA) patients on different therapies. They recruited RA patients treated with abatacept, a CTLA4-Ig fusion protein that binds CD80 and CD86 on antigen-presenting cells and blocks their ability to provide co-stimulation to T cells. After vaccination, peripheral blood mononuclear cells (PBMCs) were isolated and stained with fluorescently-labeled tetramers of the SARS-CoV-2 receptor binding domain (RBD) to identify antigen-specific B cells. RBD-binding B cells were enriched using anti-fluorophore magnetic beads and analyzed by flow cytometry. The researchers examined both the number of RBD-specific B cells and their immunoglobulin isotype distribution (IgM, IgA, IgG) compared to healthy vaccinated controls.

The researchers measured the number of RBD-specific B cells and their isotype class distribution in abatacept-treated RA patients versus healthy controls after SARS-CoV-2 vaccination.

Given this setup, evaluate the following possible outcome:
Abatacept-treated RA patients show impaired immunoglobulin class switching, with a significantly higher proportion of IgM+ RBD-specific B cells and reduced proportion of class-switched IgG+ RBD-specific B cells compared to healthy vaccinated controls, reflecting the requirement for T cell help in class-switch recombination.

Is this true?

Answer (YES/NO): NO